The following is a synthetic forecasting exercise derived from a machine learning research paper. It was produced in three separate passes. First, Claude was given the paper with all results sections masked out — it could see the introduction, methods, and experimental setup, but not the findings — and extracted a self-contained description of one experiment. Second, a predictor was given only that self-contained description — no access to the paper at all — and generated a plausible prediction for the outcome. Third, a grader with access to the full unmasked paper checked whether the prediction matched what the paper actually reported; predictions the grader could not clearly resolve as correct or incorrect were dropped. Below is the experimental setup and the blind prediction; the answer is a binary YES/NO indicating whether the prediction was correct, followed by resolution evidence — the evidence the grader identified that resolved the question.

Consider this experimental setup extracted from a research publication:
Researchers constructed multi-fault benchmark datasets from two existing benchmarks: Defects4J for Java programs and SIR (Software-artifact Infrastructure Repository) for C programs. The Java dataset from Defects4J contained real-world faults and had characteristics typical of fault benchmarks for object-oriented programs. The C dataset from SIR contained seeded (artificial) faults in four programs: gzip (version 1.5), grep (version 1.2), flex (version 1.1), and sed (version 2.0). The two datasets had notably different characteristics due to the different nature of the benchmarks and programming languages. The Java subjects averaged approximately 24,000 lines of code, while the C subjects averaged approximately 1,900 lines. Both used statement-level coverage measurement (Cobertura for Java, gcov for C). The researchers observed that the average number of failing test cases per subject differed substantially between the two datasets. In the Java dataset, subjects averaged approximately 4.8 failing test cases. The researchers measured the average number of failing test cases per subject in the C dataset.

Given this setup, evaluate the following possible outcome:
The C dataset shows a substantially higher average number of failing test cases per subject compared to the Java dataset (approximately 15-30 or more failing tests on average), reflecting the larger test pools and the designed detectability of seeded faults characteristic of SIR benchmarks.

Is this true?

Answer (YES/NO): YES